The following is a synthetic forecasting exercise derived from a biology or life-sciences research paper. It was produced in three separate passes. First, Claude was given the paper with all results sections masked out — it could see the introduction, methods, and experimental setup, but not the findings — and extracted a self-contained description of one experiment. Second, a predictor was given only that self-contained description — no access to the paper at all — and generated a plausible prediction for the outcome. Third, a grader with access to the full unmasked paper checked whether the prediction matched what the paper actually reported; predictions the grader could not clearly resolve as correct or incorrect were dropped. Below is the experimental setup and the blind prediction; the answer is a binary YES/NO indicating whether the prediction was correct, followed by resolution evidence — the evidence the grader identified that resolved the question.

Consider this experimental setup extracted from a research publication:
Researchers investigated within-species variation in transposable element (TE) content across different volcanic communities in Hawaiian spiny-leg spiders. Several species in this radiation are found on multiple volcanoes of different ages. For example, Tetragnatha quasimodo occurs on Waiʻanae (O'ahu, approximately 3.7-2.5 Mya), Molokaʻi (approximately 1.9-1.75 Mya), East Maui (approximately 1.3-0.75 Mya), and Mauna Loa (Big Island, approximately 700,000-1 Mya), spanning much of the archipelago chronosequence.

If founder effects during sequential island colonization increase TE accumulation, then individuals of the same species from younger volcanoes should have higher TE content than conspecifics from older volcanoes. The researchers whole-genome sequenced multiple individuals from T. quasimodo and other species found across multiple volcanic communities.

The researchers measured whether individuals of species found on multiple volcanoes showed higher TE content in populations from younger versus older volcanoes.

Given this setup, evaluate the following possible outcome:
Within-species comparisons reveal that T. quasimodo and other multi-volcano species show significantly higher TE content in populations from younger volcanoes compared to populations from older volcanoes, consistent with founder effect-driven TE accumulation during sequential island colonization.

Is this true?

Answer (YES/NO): NO